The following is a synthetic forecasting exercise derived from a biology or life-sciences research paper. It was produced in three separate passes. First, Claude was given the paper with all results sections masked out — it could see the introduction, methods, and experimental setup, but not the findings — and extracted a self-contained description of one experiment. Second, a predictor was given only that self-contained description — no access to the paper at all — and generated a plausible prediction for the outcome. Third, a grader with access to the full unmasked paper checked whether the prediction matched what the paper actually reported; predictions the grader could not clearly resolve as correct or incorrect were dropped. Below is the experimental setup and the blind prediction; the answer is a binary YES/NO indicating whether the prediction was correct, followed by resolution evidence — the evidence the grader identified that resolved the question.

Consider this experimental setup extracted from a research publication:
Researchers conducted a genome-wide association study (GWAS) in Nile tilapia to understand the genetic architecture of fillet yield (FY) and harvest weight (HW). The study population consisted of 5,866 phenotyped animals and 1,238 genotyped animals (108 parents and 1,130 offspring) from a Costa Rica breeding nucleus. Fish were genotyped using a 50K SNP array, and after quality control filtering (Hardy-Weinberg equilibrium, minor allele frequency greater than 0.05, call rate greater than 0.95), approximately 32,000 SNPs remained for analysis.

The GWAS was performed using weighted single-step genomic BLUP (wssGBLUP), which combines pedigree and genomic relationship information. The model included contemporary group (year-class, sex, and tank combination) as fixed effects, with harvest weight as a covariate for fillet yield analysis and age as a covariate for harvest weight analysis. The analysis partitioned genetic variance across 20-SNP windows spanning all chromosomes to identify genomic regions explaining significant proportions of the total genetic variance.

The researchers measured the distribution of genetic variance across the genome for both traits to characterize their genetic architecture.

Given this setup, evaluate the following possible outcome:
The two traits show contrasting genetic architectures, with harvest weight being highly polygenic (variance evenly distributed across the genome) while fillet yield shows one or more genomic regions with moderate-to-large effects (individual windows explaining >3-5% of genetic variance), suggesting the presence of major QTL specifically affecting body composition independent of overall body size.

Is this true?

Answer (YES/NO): NO